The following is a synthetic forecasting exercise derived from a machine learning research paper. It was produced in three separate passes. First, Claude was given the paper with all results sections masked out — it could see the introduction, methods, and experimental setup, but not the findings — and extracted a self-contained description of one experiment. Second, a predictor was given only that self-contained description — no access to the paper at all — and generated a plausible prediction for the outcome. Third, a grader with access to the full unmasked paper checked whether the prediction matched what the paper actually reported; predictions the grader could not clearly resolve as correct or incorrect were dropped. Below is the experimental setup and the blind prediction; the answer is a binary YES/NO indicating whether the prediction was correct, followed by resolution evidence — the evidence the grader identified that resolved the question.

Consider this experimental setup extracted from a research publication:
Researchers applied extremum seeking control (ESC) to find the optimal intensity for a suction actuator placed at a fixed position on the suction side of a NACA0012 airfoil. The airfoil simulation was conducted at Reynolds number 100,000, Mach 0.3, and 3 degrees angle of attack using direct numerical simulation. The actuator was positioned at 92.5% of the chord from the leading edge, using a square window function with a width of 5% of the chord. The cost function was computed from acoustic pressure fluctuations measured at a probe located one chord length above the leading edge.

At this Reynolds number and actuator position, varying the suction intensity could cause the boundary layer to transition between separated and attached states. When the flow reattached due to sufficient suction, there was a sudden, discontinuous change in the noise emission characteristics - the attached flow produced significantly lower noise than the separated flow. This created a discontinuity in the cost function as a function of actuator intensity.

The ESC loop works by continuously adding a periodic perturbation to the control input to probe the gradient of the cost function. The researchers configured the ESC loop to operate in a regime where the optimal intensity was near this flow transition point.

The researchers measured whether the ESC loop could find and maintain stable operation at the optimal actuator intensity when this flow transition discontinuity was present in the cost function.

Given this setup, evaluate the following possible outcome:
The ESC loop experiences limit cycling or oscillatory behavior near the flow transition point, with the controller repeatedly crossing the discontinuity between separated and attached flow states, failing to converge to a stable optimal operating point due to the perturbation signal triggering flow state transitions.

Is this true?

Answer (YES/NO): YES